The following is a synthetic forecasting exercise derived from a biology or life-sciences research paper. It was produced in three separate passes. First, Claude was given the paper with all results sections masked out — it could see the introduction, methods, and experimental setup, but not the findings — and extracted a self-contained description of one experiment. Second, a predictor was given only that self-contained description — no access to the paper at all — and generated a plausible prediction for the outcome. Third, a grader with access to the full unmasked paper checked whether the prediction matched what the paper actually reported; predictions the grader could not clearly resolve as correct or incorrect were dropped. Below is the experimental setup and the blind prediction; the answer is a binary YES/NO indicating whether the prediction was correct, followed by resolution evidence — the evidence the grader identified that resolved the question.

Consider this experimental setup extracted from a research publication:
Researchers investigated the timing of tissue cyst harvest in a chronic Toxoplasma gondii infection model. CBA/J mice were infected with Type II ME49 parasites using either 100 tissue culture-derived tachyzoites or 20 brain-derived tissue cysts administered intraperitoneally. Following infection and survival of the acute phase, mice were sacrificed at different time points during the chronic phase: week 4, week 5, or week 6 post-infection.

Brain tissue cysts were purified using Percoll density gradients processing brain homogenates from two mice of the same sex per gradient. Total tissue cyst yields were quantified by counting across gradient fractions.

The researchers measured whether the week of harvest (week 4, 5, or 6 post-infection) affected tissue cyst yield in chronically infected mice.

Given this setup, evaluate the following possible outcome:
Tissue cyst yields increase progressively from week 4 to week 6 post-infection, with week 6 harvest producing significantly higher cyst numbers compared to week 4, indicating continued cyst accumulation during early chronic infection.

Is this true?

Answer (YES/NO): NO